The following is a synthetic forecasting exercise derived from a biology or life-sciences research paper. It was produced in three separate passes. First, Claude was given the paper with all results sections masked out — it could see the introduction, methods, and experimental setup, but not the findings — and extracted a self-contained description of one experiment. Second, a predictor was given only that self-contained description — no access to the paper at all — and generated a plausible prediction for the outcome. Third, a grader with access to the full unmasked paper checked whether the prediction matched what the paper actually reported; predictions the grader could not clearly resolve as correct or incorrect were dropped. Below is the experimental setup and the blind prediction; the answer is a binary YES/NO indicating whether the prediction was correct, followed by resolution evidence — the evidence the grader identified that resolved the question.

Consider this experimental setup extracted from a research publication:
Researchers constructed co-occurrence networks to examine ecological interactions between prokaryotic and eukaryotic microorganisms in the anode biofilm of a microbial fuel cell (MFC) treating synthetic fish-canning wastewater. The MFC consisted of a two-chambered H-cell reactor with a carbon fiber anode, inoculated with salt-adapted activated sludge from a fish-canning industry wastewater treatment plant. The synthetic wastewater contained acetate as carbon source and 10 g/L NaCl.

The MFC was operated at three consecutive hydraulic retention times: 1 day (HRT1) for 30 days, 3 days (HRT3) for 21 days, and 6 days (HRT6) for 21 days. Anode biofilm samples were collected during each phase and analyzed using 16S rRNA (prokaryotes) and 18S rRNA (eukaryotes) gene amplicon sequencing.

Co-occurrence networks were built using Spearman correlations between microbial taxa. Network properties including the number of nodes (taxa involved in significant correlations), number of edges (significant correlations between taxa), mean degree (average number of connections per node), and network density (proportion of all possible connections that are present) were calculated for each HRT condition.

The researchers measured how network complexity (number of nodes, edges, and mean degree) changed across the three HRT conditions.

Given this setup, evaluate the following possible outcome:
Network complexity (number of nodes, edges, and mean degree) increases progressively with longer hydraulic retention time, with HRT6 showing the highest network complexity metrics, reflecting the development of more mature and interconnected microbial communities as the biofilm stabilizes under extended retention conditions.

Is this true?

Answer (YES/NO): YES